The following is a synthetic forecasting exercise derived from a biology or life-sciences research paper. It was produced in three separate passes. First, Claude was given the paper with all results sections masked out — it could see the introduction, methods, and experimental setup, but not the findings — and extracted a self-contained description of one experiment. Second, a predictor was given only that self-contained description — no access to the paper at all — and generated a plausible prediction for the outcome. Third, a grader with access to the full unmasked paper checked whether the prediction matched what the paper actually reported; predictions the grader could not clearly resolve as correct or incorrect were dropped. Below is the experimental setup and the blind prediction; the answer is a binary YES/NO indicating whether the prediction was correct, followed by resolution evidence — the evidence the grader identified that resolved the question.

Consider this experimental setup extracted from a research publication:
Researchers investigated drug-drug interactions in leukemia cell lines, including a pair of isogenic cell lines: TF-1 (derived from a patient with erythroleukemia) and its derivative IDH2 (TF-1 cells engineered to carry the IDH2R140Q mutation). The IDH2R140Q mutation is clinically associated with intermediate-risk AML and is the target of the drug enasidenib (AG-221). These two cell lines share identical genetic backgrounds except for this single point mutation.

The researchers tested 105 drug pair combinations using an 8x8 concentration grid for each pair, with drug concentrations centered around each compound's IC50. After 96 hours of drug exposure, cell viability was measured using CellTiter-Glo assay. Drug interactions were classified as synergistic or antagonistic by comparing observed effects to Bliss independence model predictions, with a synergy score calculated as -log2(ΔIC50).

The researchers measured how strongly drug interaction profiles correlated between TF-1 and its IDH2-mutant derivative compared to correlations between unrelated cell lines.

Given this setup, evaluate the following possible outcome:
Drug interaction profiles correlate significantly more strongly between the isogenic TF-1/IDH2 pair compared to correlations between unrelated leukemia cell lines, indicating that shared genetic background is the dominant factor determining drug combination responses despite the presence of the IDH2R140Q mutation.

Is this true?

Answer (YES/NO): NO